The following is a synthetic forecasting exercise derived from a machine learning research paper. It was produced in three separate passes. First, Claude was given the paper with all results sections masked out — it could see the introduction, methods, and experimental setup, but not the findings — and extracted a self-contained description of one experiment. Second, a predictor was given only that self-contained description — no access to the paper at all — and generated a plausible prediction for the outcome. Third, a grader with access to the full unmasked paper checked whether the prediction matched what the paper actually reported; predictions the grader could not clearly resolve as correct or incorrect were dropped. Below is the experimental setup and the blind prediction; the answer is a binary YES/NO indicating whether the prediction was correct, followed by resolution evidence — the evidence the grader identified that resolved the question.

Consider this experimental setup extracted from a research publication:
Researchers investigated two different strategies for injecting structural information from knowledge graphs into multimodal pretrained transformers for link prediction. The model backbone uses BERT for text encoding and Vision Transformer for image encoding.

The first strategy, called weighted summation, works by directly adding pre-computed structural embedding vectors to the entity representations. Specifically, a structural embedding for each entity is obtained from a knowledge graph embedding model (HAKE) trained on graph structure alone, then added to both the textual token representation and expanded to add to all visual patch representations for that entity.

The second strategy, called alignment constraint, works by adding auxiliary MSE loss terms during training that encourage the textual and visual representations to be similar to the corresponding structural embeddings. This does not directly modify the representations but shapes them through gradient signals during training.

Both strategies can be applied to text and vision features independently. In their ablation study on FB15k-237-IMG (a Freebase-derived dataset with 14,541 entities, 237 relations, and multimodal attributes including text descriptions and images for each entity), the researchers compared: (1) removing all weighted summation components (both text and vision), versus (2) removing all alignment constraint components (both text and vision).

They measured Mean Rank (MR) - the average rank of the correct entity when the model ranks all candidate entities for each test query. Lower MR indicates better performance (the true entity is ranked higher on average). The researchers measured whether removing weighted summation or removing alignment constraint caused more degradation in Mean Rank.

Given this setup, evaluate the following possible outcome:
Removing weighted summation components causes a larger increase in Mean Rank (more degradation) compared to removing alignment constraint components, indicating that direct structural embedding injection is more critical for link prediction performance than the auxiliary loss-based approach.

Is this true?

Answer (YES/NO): NO